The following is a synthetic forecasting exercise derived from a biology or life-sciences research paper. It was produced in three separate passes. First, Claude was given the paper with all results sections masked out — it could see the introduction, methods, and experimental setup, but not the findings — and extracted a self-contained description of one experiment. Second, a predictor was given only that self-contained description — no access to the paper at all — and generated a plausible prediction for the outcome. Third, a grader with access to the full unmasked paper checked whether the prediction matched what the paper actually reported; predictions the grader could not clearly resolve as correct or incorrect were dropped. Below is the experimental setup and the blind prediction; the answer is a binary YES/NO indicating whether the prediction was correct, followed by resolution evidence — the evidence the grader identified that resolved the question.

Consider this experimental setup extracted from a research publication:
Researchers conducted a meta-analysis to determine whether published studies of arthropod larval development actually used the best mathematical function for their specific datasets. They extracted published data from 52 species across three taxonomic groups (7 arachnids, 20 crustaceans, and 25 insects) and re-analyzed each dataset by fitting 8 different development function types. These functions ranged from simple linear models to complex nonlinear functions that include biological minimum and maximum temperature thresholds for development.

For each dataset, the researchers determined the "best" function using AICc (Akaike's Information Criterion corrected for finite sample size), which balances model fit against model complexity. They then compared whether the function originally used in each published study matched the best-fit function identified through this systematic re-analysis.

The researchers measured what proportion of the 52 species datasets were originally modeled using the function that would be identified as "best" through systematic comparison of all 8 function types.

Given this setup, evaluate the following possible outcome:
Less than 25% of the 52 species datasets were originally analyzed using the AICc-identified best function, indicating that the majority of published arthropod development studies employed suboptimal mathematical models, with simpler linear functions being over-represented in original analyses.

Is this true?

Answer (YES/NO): NO